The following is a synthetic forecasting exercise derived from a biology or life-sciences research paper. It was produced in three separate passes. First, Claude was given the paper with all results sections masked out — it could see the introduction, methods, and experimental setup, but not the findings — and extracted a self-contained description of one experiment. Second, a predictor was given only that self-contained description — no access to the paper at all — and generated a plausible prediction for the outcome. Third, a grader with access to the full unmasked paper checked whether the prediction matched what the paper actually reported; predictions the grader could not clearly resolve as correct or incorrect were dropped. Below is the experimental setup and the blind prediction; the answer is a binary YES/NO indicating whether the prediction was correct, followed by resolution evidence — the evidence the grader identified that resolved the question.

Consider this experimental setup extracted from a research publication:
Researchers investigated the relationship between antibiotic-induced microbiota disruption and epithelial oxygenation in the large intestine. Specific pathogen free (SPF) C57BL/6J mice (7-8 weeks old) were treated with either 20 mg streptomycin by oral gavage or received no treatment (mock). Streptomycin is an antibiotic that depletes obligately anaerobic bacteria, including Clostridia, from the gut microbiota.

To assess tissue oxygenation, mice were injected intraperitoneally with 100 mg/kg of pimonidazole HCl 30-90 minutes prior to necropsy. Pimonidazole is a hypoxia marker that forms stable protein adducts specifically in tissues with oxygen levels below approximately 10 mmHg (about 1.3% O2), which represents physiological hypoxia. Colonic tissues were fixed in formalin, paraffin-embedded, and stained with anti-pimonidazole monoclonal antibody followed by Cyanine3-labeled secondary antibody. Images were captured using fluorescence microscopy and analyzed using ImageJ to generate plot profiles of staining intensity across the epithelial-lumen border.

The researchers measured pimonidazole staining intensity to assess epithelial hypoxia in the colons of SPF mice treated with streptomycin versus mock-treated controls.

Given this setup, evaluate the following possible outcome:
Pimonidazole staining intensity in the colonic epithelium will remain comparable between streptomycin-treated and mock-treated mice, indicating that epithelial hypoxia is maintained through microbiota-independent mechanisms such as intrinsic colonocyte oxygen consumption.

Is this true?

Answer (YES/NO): NO